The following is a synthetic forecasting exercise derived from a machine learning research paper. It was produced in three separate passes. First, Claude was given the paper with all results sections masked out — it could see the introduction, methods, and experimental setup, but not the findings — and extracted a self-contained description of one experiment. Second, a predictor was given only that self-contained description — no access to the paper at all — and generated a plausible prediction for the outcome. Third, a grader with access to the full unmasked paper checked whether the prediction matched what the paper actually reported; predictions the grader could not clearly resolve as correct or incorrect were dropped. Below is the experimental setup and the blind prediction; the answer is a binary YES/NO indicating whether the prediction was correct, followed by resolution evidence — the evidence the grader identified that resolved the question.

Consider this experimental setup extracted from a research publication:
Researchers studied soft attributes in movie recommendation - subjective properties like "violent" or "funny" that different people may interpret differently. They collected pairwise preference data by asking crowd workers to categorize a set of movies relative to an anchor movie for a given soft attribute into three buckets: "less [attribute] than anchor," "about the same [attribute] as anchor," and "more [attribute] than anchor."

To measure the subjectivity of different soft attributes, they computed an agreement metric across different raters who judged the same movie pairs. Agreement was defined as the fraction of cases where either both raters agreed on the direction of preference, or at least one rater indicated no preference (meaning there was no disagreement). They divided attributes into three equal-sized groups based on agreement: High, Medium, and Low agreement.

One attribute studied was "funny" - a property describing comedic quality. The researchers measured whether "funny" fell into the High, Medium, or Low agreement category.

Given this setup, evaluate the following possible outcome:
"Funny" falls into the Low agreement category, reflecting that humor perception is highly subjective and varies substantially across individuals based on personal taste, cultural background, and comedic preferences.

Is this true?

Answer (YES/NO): NO